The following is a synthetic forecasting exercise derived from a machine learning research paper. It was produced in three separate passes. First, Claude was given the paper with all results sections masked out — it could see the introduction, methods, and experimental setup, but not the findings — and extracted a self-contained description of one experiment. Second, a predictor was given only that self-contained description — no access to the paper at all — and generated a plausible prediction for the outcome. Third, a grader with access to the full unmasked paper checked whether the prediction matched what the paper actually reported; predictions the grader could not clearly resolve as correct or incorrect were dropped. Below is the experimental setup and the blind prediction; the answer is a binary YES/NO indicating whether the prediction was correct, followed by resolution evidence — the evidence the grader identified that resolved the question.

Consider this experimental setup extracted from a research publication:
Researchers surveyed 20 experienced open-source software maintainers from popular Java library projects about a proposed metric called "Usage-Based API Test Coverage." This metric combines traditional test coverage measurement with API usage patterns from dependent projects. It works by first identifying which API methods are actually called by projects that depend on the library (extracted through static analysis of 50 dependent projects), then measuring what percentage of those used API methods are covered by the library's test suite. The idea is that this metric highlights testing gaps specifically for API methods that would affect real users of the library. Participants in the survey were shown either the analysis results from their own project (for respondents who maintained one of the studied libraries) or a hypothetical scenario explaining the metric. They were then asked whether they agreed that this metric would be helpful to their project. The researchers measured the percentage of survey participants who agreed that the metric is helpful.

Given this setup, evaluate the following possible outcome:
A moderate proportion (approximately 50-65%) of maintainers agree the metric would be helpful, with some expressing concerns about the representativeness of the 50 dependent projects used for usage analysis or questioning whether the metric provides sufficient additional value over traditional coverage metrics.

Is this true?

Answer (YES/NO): YES